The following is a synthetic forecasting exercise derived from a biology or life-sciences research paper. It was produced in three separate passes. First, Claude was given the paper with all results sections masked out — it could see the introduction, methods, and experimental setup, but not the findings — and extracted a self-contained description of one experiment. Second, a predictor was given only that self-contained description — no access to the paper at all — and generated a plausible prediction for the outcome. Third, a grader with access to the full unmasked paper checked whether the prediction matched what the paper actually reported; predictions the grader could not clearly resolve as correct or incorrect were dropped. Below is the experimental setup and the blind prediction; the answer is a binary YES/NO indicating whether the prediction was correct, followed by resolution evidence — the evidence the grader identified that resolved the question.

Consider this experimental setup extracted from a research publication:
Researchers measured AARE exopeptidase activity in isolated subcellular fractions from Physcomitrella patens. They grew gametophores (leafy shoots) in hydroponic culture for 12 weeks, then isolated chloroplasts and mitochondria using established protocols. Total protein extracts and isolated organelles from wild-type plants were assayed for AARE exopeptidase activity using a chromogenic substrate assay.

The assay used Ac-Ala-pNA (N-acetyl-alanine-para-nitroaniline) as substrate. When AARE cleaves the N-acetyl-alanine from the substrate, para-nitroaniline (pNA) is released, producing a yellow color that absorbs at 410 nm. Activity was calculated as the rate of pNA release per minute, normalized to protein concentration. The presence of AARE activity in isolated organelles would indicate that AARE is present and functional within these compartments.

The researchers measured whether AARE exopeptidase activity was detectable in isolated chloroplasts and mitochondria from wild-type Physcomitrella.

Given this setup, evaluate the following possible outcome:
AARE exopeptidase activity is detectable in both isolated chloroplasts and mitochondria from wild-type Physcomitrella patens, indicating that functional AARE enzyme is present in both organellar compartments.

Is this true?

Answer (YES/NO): YES